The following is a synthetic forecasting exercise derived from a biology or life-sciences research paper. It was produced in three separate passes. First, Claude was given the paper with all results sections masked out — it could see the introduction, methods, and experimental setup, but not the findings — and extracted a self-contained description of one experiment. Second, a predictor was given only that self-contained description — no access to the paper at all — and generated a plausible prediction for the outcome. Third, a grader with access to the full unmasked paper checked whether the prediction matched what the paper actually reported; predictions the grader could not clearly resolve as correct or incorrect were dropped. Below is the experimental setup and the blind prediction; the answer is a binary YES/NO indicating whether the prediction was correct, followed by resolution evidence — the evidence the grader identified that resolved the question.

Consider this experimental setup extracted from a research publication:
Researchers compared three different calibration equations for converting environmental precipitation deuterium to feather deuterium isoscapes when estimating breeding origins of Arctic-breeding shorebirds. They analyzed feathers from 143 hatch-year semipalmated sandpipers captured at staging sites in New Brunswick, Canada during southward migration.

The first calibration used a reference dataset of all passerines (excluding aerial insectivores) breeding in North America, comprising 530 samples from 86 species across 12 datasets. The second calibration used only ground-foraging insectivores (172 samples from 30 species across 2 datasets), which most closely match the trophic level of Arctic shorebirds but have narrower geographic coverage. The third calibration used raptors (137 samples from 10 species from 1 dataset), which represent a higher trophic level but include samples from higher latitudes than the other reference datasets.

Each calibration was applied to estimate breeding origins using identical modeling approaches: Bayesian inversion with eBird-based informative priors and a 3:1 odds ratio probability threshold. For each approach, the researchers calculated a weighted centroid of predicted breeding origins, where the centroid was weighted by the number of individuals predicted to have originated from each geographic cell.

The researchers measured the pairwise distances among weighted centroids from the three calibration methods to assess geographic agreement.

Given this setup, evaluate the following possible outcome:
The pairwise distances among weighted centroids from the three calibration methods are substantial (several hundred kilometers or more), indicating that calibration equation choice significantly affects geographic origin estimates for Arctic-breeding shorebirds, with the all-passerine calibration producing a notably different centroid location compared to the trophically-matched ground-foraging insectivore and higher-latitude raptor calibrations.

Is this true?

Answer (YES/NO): NO